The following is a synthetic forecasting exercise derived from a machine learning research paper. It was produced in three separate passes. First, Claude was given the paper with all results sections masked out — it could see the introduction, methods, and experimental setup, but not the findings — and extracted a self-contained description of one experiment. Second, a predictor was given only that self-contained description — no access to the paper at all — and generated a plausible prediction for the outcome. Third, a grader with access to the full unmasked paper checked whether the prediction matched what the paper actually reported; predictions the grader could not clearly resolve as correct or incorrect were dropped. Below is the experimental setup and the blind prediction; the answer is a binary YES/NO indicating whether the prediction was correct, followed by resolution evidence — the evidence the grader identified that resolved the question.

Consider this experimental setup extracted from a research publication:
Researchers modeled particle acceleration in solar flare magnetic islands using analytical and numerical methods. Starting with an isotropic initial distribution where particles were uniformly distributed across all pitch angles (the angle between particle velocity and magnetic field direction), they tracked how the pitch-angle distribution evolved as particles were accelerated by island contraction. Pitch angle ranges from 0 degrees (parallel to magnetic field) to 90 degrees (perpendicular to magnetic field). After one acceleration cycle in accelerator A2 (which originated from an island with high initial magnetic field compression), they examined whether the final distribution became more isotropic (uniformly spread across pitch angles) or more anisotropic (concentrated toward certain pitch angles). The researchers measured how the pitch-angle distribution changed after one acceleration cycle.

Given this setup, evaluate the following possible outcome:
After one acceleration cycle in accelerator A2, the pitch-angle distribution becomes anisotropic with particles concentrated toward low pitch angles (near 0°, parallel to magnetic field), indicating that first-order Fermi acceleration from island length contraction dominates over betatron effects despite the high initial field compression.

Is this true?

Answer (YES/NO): NO